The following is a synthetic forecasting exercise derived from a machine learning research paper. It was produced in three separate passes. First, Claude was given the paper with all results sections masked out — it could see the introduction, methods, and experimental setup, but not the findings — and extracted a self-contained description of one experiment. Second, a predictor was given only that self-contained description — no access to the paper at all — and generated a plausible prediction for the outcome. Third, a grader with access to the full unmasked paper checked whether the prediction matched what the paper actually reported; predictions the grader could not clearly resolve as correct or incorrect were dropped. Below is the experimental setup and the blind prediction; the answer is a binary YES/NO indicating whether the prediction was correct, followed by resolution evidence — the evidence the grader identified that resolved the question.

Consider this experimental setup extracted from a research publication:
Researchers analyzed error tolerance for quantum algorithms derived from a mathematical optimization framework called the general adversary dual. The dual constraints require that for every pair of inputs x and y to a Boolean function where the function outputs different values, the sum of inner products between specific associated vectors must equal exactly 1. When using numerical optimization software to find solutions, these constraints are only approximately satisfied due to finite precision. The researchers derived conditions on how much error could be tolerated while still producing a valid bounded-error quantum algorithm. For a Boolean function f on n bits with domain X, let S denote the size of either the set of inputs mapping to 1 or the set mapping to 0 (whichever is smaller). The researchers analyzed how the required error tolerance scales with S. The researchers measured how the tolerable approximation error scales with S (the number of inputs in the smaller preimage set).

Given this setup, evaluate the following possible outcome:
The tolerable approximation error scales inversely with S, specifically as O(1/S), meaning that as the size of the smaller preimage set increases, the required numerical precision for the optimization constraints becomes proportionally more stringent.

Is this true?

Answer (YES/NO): YES